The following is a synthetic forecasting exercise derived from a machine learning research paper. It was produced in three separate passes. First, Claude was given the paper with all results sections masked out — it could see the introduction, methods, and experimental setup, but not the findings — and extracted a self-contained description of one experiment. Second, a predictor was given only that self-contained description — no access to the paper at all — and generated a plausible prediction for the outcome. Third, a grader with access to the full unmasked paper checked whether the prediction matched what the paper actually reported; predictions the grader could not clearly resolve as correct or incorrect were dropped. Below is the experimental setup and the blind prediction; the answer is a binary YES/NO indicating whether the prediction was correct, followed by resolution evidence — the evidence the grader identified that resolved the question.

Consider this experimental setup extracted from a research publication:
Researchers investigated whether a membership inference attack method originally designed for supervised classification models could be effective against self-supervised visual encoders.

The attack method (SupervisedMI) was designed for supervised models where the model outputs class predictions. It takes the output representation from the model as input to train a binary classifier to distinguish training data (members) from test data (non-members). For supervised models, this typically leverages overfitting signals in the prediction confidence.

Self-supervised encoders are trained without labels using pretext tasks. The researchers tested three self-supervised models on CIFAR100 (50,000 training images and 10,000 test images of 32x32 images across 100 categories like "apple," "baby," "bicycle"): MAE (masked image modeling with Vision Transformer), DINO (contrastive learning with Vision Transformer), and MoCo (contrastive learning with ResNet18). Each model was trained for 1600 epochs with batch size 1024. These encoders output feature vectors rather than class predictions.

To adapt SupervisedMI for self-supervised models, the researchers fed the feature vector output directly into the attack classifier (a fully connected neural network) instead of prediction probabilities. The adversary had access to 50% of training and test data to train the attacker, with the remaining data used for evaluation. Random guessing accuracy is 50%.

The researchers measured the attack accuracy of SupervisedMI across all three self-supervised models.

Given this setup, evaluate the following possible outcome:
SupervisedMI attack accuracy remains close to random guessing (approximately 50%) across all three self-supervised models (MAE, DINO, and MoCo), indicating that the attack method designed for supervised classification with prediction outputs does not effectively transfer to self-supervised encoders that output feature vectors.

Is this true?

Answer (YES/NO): YES